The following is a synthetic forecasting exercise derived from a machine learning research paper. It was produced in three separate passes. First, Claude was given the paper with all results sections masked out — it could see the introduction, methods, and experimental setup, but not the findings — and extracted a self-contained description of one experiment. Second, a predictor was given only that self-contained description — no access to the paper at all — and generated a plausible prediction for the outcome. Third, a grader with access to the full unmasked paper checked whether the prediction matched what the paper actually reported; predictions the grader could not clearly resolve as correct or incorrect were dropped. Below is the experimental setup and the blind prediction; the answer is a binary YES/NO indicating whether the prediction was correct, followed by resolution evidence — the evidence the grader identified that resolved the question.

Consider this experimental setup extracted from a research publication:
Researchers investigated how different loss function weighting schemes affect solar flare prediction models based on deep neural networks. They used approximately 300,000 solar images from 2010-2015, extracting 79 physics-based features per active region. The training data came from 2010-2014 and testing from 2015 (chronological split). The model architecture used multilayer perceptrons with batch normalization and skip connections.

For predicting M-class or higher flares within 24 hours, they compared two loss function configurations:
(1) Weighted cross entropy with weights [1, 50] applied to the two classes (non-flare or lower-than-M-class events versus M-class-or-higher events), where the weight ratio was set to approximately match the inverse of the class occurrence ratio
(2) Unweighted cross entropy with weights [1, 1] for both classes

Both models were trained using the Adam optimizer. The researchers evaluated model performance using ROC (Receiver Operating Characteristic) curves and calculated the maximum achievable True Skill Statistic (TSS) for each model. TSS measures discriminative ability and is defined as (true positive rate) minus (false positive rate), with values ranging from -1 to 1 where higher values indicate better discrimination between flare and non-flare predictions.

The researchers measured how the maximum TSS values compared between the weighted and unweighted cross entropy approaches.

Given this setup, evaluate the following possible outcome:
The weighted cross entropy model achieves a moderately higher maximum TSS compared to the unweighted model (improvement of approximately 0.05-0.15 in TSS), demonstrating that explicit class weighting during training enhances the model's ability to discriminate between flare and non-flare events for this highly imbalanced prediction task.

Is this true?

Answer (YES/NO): NO